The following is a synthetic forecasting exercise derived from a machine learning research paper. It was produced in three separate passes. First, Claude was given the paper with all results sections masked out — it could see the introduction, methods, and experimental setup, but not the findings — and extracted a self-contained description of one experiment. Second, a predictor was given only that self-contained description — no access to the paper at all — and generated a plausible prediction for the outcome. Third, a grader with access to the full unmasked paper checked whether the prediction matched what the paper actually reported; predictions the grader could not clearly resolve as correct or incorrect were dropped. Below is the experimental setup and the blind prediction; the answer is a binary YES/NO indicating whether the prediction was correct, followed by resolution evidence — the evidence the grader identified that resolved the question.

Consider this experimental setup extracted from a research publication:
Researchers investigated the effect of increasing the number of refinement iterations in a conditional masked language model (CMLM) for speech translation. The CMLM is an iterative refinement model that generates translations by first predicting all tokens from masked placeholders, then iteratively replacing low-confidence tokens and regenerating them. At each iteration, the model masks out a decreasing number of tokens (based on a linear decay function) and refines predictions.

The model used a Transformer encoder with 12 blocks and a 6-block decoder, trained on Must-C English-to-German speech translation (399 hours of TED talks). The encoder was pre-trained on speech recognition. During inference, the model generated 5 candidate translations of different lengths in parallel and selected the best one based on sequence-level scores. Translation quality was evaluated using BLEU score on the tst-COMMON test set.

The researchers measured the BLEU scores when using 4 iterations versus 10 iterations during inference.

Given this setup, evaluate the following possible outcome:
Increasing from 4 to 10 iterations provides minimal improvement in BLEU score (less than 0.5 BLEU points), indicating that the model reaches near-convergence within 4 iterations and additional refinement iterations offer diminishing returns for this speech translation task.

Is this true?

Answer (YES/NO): NO